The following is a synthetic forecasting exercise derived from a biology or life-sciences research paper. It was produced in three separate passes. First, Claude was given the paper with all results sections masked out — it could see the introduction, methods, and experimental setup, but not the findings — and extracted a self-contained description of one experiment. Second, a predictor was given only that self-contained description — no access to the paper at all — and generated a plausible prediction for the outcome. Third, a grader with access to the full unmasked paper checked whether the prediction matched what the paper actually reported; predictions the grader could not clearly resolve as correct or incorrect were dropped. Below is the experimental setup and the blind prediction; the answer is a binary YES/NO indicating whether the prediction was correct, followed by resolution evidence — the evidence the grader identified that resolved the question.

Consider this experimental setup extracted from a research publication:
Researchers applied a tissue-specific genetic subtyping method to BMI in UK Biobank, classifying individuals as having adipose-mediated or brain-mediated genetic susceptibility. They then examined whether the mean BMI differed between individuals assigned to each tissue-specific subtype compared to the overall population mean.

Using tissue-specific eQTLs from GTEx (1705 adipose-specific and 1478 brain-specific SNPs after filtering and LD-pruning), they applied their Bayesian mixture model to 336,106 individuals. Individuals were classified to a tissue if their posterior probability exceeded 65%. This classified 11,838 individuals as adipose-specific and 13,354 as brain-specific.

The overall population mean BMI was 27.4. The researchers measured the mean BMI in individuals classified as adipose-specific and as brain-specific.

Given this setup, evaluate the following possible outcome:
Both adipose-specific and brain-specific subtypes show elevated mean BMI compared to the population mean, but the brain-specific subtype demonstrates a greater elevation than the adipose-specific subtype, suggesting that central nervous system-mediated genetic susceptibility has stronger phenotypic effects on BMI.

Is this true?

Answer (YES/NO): NO